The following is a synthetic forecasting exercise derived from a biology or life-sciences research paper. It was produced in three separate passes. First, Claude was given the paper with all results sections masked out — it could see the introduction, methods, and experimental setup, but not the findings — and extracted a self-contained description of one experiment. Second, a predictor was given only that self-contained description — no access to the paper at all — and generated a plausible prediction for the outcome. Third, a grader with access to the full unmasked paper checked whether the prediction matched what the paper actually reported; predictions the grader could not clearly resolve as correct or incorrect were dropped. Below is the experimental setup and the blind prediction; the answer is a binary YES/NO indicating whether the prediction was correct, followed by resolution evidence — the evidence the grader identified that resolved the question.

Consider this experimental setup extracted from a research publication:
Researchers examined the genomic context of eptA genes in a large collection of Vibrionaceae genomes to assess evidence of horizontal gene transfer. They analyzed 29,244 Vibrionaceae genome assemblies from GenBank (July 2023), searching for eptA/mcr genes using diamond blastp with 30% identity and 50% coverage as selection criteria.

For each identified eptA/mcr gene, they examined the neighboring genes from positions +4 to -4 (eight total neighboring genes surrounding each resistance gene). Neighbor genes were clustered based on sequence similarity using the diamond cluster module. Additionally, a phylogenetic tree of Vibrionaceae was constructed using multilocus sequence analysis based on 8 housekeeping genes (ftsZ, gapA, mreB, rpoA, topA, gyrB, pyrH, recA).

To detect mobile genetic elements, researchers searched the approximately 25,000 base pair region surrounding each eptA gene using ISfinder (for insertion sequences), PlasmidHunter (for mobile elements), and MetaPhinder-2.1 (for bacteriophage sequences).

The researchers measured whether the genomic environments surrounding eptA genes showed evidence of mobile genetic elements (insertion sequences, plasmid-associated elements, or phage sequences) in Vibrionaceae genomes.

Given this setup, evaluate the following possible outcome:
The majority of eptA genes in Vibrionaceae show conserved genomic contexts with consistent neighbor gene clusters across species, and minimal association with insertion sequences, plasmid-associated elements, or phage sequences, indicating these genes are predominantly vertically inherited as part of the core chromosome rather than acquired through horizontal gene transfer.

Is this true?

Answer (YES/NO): YES